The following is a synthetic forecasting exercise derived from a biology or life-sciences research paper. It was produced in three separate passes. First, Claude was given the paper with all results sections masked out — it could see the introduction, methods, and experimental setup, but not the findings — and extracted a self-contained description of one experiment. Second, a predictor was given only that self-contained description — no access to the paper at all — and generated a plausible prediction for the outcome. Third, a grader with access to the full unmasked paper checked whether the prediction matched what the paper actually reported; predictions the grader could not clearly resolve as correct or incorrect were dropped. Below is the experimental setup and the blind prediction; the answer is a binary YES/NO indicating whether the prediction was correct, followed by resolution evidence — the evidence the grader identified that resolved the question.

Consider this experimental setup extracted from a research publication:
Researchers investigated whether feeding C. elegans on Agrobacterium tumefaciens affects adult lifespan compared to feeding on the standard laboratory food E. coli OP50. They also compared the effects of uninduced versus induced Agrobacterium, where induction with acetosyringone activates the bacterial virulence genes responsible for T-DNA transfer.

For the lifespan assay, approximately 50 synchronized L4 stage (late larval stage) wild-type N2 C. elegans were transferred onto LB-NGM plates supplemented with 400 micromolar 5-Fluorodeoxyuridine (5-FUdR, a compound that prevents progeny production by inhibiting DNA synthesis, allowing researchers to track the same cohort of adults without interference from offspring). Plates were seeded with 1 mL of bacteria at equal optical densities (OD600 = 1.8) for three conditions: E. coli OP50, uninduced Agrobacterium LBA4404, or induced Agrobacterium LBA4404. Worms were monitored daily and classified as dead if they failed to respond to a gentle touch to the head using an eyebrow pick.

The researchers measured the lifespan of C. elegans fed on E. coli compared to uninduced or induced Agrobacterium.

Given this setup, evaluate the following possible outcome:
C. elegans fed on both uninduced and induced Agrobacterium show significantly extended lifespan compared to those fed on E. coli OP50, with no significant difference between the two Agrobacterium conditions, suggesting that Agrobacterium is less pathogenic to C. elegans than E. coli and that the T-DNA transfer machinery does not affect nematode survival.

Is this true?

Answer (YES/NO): NO